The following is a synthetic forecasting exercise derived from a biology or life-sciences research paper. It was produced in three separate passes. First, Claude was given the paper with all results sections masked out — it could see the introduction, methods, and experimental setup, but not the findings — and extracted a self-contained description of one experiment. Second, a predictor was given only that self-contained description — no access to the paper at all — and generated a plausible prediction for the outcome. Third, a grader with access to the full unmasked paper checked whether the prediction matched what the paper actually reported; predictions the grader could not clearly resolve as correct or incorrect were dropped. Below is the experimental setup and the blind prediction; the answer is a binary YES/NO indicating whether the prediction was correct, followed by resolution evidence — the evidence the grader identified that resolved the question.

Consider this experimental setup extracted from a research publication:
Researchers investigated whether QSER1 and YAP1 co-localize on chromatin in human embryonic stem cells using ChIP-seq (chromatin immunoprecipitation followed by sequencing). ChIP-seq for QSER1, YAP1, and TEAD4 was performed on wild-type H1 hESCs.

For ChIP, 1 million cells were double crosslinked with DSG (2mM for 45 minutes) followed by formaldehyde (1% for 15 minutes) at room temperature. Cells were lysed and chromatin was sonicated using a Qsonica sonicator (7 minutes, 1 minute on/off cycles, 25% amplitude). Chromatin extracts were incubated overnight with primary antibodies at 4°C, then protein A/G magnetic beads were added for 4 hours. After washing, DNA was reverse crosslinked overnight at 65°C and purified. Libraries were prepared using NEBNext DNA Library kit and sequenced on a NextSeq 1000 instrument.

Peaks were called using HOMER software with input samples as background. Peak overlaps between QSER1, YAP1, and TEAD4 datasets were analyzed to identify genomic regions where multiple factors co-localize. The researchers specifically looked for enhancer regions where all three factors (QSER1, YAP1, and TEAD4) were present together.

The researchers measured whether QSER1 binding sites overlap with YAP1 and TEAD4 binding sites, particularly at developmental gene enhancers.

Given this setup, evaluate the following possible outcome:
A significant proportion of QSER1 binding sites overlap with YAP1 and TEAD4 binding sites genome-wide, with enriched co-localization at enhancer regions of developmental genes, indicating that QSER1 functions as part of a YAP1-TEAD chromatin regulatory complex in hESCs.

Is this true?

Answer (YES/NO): YES